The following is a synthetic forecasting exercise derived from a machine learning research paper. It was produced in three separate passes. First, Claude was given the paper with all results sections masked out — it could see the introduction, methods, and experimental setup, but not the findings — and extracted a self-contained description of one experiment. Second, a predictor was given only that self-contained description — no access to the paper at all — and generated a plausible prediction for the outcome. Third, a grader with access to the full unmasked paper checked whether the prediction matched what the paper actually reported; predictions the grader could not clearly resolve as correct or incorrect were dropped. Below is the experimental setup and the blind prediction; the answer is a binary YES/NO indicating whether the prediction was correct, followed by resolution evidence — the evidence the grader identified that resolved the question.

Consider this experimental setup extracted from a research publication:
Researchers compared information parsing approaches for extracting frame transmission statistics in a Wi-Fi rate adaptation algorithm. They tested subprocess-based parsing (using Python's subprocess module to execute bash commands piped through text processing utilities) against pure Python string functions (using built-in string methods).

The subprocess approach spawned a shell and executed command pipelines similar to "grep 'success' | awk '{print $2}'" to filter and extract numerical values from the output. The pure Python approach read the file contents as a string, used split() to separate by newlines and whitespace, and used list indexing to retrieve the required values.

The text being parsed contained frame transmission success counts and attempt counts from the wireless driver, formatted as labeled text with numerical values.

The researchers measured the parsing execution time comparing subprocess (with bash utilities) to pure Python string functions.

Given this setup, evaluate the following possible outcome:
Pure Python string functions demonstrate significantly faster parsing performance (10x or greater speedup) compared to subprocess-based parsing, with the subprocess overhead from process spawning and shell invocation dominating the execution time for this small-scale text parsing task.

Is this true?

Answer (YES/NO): YES